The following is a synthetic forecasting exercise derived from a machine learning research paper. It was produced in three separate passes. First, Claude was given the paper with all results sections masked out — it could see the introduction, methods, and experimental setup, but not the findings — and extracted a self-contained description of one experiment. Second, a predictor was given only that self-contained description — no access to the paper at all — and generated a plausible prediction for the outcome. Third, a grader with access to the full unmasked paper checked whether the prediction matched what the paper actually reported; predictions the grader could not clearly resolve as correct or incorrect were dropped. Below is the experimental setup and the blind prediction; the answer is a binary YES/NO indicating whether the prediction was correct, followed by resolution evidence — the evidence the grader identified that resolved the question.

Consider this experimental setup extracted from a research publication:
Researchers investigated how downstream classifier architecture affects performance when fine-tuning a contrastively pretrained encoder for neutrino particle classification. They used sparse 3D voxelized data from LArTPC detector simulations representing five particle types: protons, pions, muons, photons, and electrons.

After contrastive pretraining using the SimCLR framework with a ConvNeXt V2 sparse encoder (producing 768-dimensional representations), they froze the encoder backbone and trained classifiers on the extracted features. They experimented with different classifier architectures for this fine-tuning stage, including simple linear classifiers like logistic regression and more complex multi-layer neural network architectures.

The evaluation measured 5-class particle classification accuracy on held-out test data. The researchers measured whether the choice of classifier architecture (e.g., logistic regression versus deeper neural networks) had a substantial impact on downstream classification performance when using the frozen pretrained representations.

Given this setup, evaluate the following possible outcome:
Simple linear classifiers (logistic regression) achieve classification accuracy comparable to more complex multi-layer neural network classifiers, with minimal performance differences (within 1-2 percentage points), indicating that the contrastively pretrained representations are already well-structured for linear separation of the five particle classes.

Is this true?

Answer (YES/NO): YES